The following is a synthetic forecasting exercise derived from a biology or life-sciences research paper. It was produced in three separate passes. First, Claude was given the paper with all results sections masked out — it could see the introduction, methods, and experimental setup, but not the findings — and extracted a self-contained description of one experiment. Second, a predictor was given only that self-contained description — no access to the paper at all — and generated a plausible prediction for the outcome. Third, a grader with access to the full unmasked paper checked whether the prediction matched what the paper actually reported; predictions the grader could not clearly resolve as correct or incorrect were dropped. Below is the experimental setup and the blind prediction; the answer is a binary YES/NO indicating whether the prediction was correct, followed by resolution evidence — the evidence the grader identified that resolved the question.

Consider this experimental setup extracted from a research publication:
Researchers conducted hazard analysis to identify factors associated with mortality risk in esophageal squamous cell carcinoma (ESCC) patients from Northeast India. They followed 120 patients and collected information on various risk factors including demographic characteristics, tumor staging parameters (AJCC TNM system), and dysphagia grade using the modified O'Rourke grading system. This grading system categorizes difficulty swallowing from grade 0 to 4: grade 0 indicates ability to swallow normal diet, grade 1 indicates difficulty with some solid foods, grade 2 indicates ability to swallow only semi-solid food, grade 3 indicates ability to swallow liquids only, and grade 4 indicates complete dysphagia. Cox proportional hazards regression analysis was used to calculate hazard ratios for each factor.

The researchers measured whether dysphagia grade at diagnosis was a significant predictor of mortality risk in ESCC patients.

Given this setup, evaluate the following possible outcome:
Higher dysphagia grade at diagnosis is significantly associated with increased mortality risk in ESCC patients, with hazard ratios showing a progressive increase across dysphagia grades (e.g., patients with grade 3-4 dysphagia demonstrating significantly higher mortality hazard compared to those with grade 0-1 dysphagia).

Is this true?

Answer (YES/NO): NO